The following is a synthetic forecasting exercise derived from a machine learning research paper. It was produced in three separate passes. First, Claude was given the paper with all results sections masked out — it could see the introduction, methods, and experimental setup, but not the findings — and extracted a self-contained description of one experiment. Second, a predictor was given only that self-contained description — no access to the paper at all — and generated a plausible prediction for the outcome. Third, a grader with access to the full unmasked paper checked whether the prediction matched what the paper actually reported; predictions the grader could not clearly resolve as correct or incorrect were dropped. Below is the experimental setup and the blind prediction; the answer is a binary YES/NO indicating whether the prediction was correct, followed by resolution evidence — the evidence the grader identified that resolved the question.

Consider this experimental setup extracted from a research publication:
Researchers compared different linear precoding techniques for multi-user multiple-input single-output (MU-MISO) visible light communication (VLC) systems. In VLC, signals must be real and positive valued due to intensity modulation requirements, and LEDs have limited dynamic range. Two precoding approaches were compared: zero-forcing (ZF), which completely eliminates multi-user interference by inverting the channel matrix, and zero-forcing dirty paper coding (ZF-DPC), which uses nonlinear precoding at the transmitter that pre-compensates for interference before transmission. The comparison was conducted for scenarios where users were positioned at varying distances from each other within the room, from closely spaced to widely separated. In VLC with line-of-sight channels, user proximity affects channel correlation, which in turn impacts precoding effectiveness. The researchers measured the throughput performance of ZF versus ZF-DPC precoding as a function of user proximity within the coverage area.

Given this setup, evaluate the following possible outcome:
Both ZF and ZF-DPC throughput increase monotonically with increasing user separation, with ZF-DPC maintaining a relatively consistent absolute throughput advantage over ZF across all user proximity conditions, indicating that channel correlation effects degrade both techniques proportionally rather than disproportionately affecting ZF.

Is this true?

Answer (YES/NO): NO